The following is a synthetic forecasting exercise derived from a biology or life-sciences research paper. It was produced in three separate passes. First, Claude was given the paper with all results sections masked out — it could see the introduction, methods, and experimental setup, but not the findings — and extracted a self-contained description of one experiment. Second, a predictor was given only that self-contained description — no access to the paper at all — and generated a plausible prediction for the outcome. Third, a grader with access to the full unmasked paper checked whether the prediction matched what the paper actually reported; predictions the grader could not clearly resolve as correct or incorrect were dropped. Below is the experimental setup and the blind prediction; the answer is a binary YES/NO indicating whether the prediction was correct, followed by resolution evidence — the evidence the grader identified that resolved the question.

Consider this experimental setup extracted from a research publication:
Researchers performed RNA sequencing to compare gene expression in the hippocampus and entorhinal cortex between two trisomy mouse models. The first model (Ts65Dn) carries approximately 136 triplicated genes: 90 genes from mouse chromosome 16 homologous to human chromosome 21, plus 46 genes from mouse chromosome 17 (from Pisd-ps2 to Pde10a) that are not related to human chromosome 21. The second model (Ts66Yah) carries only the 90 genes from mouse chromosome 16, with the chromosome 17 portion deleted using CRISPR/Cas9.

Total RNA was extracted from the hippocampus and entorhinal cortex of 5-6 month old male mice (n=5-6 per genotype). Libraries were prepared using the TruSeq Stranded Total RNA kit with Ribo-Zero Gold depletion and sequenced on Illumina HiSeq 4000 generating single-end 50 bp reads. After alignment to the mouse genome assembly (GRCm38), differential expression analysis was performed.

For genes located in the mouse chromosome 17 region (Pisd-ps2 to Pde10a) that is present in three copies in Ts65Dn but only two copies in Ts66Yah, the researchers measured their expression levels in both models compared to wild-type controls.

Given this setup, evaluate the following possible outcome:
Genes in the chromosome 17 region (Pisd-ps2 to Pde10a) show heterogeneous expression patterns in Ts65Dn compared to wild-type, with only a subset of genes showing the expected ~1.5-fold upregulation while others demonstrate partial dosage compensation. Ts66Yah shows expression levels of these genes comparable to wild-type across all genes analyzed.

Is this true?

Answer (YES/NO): NO